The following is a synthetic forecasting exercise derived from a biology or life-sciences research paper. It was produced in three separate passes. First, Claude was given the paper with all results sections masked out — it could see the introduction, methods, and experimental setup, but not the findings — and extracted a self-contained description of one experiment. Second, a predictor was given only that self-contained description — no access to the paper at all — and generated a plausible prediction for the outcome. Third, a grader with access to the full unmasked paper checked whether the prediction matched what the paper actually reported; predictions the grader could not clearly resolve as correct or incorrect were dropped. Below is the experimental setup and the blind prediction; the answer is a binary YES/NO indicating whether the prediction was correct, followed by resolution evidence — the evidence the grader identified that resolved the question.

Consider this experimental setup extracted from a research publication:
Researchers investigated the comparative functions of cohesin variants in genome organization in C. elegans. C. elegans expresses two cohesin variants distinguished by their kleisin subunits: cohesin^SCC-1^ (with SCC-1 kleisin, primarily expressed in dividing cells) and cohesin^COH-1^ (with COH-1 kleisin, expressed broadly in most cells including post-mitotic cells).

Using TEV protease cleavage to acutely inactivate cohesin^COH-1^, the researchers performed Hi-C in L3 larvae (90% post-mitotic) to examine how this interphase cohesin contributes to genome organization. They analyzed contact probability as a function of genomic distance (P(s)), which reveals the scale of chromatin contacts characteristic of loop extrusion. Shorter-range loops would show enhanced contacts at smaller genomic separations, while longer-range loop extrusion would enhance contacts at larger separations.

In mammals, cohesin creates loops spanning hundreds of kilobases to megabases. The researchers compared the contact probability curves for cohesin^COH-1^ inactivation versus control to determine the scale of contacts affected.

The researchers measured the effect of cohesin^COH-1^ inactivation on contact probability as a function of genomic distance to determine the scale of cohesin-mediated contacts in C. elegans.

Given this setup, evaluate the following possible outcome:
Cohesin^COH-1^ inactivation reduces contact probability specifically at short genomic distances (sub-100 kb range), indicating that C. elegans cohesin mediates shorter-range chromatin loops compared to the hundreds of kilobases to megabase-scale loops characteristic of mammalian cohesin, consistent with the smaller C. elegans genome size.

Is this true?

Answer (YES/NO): YES